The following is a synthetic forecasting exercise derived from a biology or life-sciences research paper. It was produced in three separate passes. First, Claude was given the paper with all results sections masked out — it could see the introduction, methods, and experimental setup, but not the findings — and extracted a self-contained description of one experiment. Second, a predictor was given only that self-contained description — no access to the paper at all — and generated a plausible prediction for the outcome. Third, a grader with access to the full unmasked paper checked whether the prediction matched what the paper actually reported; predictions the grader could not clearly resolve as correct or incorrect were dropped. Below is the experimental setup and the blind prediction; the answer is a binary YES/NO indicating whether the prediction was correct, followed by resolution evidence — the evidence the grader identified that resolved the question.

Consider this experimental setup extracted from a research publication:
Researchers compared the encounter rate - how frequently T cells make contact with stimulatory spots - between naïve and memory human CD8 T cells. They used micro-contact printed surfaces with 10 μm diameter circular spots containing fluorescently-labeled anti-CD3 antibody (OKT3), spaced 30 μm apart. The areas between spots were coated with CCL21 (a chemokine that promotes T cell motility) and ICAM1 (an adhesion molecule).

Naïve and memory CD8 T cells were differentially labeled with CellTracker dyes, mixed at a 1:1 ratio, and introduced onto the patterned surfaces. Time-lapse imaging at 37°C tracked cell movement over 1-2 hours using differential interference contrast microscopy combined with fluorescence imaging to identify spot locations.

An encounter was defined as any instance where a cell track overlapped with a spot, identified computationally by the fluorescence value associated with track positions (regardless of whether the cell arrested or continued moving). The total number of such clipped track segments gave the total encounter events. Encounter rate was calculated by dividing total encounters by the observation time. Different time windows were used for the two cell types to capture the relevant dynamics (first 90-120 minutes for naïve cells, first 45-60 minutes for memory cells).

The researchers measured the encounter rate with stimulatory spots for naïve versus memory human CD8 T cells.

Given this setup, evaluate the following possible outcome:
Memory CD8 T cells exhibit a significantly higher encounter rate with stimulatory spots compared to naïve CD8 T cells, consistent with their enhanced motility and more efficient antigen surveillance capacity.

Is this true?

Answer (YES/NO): YES